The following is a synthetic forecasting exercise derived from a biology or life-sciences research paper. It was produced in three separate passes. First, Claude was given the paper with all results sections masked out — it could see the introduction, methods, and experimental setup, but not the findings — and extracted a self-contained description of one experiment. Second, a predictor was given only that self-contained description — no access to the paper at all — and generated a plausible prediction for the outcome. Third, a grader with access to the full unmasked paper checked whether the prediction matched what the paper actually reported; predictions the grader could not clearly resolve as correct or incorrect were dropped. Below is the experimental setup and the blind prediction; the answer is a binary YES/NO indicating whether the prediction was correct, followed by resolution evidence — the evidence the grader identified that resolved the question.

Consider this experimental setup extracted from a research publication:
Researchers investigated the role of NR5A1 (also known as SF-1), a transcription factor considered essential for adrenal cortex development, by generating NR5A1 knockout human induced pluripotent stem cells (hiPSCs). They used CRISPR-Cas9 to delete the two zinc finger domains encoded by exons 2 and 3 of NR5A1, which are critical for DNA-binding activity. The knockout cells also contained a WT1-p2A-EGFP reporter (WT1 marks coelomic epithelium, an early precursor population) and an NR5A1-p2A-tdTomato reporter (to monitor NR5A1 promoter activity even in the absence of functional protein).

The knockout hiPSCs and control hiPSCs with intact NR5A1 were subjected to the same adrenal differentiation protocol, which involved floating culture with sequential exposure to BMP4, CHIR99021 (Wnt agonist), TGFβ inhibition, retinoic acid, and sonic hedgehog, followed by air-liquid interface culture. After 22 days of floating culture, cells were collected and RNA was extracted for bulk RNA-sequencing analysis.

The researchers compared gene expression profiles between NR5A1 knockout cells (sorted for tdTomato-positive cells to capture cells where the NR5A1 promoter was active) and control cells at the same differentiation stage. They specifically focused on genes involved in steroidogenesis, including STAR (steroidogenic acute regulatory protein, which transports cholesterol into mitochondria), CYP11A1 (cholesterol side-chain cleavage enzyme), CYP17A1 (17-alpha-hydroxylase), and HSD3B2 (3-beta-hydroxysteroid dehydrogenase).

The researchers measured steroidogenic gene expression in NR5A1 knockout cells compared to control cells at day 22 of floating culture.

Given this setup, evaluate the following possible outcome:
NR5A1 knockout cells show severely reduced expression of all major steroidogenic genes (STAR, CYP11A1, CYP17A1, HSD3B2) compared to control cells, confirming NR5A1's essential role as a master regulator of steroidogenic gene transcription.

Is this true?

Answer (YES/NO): NO